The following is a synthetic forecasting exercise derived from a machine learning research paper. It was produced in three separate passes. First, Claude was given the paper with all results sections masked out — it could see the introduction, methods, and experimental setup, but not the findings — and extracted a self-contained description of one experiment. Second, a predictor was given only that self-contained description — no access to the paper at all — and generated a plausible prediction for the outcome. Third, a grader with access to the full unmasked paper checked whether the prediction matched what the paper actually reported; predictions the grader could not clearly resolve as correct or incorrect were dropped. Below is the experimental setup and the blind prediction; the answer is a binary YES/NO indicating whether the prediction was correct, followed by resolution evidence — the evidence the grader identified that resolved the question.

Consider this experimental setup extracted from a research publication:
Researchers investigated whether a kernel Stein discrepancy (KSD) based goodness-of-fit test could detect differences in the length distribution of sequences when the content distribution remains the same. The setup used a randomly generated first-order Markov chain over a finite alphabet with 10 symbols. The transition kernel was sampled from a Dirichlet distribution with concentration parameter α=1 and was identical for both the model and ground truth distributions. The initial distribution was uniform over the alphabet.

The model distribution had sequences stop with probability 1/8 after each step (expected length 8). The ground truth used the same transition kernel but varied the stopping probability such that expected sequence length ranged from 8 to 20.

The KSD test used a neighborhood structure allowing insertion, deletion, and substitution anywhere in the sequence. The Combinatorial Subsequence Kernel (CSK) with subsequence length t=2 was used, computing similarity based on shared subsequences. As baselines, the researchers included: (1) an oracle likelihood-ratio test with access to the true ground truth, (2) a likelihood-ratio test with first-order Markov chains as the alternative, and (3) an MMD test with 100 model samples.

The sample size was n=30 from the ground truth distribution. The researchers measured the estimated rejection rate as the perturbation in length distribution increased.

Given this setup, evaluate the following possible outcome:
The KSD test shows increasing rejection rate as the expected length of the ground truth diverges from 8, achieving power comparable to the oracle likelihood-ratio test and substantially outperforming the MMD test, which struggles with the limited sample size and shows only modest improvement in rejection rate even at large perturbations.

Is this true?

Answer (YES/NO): NO